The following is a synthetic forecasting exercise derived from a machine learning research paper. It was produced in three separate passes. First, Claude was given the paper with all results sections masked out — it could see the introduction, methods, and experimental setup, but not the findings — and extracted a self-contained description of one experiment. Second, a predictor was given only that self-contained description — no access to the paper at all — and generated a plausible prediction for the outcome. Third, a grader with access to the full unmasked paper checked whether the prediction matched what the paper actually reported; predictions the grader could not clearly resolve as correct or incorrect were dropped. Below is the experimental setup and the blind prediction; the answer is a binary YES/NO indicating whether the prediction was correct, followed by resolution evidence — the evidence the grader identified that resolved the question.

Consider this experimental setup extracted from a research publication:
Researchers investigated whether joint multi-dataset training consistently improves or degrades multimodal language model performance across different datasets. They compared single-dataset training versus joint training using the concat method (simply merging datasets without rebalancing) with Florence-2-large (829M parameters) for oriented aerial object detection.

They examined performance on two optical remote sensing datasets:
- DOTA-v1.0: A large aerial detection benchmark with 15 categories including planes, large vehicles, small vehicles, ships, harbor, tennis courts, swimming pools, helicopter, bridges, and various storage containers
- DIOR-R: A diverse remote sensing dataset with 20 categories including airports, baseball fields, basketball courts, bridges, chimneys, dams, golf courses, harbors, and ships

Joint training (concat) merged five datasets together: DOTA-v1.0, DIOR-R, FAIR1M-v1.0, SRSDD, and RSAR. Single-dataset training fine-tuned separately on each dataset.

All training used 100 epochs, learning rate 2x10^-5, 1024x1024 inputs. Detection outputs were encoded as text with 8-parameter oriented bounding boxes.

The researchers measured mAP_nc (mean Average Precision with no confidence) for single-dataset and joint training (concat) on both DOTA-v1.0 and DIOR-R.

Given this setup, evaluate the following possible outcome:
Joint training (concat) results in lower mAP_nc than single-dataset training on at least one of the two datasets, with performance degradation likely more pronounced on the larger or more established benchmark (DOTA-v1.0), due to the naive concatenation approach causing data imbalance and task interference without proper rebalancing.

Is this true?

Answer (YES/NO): YES